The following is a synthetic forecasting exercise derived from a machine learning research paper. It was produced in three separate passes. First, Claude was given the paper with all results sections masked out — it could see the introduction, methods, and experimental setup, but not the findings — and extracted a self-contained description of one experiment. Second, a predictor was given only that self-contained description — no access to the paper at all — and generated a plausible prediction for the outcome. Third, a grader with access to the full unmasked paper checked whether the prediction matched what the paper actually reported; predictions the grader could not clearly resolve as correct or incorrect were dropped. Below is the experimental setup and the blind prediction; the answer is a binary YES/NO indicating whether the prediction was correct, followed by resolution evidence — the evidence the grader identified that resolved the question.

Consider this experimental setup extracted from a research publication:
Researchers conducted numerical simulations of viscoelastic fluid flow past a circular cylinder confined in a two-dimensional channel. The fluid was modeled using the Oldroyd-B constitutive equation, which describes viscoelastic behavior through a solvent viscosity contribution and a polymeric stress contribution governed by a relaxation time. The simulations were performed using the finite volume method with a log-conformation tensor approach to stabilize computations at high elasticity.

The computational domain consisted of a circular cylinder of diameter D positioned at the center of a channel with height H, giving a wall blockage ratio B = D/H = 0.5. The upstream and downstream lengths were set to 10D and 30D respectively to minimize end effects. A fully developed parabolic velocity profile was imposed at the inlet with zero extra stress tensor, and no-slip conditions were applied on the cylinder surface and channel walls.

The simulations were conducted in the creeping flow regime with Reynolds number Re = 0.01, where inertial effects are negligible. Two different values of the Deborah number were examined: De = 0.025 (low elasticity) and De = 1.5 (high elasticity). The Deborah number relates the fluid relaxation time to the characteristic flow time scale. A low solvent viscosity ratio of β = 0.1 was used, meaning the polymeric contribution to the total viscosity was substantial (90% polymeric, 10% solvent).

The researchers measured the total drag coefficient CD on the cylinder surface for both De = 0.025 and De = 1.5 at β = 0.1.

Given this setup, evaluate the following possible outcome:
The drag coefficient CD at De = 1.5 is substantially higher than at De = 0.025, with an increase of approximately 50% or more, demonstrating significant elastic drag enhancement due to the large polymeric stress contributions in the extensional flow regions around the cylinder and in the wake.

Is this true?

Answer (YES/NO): NO